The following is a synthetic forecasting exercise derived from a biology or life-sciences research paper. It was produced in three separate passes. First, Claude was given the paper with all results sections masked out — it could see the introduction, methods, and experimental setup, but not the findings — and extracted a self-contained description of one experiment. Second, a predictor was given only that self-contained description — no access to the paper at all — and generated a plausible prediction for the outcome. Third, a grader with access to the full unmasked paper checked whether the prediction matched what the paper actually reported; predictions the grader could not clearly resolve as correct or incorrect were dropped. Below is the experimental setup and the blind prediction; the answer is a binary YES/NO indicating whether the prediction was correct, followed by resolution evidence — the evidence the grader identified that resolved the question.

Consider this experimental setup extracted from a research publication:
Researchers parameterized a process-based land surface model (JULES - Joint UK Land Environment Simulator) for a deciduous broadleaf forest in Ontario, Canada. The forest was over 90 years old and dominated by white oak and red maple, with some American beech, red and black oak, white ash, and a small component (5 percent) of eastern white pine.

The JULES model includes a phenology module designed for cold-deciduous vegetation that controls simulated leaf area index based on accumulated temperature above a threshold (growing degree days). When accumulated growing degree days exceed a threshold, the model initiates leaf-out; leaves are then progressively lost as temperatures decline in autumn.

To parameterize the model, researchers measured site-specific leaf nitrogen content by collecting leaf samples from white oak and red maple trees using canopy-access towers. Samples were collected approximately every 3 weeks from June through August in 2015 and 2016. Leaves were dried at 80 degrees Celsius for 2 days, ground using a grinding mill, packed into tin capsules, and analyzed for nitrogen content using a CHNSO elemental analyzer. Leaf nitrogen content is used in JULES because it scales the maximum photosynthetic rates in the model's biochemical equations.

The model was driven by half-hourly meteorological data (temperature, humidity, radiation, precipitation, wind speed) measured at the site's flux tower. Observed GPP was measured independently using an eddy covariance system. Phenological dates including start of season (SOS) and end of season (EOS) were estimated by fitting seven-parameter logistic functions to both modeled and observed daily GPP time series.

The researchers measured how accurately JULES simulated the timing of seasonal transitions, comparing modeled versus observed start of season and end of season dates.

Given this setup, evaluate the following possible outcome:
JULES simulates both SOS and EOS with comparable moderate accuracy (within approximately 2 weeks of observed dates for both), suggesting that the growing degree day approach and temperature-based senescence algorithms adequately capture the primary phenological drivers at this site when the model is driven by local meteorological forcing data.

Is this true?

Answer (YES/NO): NO